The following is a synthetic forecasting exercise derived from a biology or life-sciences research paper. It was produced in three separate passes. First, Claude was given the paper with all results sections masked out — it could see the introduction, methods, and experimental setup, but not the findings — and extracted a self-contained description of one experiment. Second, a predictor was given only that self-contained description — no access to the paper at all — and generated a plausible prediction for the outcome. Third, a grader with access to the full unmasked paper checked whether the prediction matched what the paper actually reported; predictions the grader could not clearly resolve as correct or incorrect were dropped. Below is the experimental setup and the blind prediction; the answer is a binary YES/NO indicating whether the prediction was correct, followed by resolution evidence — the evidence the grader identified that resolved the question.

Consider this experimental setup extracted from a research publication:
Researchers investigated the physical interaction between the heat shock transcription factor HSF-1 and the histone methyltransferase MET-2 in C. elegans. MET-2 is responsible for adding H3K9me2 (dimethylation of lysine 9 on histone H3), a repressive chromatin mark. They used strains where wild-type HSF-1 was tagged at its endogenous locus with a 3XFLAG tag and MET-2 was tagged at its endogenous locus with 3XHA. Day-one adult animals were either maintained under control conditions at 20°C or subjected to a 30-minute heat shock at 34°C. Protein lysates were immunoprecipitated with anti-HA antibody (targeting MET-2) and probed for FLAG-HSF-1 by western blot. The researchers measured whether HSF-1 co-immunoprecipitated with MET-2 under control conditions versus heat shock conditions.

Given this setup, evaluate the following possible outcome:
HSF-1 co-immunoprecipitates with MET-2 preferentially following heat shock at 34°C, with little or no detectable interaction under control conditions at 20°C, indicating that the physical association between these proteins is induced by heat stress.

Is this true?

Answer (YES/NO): YES